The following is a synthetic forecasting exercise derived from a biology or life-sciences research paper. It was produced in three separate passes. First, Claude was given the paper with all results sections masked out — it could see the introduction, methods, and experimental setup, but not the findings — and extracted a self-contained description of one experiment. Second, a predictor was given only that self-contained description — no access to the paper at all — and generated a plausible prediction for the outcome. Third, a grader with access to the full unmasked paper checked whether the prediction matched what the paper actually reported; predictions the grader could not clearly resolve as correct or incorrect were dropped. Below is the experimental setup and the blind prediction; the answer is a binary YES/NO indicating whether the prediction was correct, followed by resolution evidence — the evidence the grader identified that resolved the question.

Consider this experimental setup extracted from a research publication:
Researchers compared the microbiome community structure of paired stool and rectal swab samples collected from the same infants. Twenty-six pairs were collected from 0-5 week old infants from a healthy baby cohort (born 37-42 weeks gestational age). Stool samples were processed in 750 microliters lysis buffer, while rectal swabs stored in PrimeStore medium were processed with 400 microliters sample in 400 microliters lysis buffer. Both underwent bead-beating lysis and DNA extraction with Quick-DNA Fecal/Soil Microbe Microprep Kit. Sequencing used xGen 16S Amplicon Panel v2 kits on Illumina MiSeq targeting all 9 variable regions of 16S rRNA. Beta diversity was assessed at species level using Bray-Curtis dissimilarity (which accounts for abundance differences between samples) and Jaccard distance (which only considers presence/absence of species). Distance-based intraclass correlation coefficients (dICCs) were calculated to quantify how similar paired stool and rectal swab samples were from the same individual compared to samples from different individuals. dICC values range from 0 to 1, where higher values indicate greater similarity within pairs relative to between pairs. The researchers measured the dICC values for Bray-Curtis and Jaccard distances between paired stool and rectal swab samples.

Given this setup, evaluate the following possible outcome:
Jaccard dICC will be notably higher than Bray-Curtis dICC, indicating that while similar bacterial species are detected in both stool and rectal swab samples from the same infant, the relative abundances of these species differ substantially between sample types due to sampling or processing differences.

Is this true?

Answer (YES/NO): NO